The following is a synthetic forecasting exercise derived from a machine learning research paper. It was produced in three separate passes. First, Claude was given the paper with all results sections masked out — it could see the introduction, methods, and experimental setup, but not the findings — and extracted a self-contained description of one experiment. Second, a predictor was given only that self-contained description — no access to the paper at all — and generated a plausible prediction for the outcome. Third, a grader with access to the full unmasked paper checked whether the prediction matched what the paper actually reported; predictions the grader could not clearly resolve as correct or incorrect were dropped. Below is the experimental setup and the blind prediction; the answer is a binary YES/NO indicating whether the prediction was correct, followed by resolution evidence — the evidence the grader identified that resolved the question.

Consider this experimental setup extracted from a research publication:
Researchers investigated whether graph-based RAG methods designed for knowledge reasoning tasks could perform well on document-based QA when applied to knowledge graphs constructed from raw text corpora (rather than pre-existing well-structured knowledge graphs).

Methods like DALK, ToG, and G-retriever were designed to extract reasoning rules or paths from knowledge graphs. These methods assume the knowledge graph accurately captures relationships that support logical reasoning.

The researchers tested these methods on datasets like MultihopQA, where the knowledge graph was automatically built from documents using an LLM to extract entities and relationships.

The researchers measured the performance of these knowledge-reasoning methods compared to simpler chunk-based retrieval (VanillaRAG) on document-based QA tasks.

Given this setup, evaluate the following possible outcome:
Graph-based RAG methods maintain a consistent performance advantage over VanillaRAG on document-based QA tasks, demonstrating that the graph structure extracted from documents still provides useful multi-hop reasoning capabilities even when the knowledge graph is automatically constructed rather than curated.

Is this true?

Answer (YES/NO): NO